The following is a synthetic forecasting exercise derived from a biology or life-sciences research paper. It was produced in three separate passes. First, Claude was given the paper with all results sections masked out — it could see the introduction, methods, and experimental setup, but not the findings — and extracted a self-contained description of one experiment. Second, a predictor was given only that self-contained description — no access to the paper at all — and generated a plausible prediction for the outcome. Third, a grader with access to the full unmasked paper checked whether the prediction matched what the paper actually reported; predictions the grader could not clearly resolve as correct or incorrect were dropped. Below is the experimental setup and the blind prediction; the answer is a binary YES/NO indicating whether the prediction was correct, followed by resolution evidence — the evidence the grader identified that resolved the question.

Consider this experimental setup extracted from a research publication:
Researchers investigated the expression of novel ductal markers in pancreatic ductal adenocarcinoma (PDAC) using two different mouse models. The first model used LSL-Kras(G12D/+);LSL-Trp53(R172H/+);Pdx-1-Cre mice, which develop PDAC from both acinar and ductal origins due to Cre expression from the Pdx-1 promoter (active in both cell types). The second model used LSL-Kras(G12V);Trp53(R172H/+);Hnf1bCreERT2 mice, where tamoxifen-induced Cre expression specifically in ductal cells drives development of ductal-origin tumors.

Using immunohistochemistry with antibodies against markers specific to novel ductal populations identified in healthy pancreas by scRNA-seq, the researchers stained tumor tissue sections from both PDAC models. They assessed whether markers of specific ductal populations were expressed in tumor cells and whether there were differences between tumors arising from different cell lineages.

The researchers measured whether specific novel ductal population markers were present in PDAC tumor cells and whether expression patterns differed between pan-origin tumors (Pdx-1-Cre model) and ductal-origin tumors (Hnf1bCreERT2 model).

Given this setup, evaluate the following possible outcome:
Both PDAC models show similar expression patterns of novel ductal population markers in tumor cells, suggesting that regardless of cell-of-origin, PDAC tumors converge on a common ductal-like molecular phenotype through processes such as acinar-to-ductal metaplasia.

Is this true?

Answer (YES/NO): NO